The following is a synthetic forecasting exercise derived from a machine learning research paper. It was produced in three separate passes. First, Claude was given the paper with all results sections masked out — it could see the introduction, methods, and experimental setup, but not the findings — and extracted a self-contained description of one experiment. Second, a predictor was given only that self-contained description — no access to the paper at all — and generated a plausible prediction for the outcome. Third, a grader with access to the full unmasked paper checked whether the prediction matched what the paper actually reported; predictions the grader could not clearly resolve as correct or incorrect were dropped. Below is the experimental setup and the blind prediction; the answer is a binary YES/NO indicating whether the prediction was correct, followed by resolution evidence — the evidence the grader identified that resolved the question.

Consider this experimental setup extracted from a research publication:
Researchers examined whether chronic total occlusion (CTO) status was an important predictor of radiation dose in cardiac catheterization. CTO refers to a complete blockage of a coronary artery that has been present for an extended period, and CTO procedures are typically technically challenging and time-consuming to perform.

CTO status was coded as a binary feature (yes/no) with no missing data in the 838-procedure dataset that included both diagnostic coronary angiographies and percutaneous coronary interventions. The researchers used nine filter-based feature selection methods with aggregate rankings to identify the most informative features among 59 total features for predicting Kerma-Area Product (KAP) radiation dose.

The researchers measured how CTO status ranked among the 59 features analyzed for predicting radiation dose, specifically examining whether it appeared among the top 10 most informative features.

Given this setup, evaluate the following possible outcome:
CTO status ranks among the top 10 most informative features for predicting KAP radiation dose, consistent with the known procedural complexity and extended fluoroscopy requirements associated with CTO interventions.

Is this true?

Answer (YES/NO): NO